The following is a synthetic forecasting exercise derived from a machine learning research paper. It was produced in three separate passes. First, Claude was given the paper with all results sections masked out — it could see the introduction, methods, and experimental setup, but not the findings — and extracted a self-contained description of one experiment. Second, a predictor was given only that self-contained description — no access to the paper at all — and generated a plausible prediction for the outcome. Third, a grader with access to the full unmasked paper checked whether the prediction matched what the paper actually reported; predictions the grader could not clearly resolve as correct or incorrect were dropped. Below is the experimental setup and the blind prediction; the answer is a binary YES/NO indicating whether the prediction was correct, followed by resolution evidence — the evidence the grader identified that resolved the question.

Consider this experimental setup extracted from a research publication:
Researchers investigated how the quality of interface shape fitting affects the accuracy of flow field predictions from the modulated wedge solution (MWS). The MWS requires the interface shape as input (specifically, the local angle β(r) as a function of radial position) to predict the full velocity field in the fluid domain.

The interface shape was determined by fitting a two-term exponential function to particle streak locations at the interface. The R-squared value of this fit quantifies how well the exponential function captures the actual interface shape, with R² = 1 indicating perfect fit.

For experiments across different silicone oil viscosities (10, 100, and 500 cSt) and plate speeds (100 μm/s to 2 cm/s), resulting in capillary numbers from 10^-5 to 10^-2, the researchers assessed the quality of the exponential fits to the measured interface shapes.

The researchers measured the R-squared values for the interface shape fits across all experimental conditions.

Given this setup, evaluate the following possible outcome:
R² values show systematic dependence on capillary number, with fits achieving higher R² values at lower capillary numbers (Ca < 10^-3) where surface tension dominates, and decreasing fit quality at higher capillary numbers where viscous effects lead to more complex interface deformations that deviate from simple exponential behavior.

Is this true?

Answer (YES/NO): NO